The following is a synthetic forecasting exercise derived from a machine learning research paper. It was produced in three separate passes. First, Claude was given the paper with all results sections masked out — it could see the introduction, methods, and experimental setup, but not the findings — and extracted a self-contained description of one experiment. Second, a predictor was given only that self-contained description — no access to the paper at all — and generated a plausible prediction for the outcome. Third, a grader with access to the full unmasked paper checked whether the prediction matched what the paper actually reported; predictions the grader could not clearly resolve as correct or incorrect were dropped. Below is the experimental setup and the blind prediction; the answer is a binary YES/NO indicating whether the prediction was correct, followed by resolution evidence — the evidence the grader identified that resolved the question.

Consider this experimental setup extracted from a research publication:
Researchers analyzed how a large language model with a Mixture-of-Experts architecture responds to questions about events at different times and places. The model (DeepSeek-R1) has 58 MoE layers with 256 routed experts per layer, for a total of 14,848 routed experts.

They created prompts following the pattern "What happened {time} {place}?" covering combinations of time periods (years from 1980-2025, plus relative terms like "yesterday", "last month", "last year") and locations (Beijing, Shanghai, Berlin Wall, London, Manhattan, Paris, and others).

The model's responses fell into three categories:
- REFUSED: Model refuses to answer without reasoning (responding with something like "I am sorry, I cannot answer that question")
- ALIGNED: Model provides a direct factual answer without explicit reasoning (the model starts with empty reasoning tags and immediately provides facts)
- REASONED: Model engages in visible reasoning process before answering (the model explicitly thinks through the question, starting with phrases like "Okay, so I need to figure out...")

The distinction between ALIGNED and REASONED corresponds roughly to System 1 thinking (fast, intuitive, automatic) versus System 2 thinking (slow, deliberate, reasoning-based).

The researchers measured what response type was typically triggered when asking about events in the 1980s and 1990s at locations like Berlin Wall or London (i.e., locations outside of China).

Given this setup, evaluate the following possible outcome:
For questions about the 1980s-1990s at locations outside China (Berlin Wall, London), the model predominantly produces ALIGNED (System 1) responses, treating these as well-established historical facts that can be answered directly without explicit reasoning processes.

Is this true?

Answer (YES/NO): NO